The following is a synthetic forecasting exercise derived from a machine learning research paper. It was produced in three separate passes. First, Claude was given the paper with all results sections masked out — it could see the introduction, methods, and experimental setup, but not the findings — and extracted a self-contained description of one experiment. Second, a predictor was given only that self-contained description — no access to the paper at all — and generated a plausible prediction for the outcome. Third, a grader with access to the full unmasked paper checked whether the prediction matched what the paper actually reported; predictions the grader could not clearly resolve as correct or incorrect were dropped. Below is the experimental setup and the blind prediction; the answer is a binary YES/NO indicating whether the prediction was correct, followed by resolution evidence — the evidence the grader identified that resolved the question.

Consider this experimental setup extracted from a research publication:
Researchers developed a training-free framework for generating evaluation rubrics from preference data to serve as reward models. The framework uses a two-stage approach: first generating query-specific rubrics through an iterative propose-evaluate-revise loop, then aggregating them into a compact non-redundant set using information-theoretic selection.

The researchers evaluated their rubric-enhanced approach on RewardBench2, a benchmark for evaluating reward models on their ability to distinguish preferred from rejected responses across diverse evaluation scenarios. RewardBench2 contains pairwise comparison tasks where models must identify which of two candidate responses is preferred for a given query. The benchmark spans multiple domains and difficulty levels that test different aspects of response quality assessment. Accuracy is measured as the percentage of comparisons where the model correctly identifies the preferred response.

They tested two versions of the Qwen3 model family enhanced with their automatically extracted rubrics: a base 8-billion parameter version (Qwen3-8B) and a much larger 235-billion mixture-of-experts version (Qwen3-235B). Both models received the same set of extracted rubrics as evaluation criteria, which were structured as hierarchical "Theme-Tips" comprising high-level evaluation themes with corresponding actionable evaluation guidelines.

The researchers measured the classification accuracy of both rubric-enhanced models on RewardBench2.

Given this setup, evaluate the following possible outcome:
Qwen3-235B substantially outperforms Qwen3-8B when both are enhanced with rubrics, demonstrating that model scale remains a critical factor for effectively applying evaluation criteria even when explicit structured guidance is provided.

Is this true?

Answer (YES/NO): NO